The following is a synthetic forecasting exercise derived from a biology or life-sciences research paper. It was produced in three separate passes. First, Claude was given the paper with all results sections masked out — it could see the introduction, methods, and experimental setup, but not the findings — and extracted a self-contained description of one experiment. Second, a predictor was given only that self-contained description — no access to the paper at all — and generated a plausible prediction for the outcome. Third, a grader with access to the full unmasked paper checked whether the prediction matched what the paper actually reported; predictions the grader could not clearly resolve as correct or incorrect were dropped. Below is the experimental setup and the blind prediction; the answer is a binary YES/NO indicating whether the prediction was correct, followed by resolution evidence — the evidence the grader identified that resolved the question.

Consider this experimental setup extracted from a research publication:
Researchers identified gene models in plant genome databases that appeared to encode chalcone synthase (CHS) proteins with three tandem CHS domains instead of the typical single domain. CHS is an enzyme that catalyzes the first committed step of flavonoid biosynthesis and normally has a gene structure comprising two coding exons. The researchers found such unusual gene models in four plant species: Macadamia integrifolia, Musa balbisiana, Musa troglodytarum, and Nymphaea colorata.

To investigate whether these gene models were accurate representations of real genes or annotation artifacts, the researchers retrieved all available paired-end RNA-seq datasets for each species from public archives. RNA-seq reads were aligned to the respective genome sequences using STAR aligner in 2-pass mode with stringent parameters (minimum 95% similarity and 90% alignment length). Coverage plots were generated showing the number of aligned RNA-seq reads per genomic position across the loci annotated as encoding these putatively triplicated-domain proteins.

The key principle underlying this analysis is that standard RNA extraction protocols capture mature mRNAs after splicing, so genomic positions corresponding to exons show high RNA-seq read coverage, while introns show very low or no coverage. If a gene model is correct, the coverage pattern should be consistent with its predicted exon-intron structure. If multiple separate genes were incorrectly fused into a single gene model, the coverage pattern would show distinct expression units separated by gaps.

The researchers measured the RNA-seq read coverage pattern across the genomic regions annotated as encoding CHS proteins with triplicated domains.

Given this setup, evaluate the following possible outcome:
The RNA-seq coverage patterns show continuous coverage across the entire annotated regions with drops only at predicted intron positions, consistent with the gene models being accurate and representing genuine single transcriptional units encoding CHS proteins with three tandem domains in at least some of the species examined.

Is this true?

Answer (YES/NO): NO